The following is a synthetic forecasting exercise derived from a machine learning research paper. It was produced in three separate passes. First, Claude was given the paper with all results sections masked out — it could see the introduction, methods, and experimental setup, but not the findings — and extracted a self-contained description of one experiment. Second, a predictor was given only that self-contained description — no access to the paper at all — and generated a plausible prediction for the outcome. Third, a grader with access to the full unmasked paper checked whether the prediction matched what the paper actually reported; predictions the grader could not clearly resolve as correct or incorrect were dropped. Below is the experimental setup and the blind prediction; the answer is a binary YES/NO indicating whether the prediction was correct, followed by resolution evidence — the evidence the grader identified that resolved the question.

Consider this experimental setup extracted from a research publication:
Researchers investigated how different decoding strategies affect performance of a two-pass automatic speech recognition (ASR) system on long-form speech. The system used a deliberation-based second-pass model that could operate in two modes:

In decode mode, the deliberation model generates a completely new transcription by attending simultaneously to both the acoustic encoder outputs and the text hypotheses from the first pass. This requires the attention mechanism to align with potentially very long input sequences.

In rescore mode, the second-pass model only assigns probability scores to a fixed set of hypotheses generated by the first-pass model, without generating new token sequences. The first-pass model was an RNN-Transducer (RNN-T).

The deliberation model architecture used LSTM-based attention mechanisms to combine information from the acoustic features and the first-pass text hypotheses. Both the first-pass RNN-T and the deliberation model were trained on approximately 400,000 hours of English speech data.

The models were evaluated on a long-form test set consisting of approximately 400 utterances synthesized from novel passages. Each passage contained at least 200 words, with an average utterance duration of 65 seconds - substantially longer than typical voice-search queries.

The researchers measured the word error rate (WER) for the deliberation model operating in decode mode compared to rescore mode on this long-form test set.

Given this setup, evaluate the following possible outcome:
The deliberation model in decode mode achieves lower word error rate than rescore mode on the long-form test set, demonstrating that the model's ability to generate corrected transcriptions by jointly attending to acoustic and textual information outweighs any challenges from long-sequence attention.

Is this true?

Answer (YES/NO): NO